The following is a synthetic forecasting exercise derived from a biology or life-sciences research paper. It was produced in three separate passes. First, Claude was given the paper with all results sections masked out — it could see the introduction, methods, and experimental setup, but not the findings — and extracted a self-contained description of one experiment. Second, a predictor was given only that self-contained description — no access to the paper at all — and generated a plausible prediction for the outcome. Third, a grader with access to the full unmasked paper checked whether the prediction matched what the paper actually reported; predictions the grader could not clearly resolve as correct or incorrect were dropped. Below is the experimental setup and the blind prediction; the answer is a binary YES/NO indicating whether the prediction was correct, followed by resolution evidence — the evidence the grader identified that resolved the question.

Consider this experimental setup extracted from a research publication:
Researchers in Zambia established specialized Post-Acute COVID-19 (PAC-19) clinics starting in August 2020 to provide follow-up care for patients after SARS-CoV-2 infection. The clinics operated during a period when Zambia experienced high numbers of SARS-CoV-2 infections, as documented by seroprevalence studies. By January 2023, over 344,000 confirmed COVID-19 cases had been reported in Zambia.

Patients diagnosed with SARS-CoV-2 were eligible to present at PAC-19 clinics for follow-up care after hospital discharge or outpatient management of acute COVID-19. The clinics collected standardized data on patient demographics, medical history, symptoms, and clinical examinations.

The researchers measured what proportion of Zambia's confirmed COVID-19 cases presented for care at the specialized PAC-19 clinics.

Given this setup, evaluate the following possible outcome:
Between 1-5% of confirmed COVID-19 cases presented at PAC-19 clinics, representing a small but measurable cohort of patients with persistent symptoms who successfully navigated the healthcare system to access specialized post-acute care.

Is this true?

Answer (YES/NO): NO